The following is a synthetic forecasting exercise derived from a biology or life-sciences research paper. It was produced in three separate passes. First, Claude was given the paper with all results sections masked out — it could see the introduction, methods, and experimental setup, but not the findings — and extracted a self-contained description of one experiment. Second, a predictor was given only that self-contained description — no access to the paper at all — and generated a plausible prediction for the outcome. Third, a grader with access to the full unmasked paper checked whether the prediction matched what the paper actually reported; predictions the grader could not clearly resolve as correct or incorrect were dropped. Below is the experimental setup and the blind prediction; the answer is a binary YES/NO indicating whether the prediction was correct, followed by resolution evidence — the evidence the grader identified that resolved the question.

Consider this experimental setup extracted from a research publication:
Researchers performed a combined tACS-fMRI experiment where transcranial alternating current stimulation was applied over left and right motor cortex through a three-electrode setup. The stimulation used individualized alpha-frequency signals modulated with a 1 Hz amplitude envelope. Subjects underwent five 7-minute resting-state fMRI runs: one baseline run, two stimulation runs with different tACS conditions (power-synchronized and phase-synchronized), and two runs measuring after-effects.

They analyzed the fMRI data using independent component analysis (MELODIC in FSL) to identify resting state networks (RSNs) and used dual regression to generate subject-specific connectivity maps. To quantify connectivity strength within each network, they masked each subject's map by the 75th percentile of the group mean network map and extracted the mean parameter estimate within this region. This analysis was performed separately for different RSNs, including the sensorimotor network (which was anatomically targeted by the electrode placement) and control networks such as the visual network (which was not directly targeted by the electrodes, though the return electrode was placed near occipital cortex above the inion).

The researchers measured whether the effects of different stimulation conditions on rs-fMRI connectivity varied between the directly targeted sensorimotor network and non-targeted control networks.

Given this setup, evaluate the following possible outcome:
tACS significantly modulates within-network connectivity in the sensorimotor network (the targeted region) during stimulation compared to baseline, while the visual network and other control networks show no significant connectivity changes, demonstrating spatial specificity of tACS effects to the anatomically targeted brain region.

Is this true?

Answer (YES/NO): YES